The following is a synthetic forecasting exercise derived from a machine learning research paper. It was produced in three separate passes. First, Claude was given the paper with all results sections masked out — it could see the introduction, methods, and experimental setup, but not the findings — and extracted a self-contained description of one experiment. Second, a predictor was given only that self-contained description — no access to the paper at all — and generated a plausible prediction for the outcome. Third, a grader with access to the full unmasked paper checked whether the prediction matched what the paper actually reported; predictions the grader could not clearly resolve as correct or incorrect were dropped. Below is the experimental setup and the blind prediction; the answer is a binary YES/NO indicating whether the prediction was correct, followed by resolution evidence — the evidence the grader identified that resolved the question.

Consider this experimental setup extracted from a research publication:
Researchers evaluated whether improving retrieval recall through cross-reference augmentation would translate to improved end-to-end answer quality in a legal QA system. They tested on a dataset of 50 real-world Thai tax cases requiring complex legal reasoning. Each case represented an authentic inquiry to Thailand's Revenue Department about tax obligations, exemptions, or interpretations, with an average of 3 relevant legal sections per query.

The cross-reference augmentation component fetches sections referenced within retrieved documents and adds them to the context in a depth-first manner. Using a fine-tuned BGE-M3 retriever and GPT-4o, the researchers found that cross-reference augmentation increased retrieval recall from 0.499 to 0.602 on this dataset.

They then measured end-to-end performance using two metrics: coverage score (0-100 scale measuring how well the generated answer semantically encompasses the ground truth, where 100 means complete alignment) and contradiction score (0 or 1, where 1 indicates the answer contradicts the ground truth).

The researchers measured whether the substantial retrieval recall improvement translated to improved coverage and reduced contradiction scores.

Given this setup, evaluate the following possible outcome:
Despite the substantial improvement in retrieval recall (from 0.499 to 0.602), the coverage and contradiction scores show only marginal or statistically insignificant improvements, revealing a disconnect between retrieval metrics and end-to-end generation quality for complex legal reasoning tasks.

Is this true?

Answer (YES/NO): NO